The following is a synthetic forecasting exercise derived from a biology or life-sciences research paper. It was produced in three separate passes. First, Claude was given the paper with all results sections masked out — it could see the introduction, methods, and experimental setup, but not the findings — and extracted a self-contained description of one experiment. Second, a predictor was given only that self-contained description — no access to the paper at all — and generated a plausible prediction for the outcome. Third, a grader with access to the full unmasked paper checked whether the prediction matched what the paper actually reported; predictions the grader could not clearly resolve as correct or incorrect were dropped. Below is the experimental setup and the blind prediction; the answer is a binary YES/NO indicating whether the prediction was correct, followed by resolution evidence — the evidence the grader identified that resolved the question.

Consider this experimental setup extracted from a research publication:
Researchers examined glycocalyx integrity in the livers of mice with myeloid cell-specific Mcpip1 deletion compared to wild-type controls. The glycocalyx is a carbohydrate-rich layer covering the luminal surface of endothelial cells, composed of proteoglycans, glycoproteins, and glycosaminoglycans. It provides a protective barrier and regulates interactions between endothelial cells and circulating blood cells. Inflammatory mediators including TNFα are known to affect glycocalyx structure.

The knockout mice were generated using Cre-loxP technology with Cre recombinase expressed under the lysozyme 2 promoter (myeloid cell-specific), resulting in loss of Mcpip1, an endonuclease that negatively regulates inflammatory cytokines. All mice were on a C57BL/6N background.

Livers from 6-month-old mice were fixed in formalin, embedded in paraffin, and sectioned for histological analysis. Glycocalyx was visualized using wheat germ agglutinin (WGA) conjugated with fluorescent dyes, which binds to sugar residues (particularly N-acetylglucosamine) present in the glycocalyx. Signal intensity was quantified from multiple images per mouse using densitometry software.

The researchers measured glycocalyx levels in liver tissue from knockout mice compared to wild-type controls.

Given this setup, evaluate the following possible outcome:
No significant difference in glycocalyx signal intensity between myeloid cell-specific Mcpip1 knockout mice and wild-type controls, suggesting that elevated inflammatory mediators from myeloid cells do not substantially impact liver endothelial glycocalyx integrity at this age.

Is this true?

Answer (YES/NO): NO